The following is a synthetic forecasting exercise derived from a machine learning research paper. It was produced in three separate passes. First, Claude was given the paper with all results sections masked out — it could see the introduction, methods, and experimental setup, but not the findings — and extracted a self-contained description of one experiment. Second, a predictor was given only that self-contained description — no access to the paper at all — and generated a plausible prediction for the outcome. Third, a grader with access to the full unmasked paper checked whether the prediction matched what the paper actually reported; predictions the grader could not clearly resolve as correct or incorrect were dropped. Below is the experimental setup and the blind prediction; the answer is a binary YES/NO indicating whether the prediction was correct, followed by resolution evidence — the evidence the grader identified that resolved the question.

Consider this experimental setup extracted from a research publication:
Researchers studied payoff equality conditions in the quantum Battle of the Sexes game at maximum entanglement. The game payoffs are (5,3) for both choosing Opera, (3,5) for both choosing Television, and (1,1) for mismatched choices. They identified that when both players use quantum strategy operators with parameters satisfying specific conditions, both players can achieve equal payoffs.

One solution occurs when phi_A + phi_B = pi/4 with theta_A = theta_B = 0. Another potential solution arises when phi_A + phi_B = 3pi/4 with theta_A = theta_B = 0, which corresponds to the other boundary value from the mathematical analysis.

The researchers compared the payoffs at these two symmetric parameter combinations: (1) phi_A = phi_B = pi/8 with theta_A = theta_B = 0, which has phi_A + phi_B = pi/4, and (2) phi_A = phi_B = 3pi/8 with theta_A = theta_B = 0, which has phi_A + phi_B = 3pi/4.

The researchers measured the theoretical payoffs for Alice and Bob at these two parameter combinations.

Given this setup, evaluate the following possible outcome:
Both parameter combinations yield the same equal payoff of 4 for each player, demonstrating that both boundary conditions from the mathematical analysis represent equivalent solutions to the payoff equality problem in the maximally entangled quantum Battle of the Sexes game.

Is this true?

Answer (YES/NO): YES